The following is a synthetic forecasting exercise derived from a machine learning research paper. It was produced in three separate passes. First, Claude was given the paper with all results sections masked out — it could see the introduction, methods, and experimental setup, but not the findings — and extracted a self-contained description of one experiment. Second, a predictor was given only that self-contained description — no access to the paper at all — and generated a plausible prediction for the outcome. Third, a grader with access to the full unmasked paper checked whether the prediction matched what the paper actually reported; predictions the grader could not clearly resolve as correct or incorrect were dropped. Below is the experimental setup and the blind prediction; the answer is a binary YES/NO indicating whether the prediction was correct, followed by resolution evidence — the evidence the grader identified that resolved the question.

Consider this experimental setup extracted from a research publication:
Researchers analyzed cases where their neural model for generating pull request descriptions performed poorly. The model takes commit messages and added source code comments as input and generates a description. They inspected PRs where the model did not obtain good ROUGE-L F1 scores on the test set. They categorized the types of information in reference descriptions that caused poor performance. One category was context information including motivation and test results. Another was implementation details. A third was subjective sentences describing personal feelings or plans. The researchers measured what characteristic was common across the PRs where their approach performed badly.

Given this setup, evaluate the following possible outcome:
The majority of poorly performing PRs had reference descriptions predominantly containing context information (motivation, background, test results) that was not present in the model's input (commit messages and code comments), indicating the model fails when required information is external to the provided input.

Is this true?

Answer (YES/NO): NO